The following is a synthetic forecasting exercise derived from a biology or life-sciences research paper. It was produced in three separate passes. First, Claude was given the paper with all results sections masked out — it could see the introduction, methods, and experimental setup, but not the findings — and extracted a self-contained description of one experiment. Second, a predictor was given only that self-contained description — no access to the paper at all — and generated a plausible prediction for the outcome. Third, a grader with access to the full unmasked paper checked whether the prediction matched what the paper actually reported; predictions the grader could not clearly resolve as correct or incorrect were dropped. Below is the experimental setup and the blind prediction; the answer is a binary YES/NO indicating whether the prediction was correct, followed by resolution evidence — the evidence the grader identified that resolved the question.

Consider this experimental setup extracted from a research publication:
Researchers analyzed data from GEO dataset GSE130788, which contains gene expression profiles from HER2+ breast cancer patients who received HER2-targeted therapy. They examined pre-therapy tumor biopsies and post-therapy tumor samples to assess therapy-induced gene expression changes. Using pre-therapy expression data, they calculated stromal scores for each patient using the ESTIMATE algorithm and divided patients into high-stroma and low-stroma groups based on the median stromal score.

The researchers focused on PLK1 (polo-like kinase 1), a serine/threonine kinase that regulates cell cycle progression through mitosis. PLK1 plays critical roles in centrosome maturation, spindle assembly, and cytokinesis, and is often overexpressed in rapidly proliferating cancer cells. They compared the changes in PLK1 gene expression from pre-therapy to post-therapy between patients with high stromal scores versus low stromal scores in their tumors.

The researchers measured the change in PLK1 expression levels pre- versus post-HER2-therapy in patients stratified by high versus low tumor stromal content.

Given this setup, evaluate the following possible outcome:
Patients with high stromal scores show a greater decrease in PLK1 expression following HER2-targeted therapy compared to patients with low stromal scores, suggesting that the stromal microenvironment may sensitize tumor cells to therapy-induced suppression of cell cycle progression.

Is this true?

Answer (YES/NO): NO